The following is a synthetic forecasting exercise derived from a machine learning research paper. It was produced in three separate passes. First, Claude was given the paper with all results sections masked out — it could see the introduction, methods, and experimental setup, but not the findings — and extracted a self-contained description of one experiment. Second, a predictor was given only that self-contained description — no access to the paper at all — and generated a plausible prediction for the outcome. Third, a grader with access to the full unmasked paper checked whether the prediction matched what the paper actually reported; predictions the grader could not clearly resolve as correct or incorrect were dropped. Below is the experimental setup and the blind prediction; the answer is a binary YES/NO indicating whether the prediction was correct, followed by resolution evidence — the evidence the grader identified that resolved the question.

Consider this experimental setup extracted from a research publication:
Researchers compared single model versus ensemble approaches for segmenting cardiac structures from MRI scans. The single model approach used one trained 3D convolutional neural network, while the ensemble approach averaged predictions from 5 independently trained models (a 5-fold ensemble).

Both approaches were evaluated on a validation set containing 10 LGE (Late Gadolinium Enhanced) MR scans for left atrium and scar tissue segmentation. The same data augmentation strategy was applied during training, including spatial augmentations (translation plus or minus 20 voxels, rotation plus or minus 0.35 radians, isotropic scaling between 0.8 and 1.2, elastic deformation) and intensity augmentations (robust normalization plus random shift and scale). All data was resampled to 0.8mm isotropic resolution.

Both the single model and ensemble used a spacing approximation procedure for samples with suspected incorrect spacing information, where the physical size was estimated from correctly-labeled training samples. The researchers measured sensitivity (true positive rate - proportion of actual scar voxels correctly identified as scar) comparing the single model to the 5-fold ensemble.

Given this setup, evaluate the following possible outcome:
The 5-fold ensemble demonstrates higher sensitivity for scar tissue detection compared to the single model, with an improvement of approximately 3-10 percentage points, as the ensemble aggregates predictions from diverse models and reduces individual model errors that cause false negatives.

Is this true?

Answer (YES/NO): NO